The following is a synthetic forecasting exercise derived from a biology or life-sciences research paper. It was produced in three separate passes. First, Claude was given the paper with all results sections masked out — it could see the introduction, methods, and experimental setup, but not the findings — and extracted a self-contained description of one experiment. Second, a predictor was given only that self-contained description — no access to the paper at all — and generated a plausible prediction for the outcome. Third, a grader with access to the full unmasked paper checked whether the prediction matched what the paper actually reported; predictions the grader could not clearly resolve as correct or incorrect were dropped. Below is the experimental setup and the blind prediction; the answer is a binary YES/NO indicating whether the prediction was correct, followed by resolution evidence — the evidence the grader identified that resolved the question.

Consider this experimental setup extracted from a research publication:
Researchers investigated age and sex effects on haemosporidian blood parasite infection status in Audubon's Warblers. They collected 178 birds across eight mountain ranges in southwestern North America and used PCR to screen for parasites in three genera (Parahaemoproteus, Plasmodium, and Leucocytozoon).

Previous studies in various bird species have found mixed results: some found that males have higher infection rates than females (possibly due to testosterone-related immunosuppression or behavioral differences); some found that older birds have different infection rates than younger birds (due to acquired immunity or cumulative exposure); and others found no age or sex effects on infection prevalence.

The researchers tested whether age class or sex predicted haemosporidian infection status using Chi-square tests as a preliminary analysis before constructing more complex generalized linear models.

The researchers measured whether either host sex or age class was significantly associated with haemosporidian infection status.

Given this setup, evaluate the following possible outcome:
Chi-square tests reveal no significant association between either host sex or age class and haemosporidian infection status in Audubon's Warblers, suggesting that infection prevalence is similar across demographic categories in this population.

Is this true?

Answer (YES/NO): YES